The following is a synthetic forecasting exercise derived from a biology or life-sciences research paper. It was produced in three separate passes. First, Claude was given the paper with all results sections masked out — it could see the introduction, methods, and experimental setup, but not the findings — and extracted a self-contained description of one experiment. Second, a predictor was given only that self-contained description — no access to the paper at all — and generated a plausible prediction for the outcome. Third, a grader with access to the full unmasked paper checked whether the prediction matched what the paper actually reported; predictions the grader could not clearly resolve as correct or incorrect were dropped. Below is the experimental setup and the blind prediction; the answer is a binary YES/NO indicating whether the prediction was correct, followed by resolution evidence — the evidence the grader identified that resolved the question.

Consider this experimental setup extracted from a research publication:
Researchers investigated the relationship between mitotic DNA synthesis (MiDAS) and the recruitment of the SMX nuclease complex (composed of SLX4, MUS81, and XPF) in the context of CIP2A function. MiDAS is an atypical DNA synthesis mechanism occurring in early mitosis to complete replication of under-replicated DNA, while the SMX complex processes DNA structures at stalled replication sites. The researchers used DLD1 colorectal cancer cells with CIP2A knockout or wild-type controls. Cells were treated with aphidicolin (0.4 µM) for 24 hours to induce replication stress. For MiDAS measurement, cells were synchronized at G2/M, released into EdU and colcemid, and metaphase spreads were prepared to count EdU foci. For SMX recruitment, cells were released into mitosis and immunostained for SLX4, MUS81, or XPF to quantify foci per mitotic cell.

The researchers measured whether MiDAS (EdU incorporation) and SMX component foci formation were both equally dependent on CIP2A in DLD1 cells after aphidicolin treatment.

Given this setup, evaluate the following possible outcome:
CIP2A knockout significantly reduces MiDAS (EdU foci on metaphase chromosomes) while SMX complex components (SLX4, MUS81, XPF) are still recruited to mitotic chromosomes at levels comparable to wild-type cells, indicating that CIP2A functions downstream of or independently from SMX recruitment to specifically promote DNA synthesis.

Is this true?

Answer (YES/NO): NO